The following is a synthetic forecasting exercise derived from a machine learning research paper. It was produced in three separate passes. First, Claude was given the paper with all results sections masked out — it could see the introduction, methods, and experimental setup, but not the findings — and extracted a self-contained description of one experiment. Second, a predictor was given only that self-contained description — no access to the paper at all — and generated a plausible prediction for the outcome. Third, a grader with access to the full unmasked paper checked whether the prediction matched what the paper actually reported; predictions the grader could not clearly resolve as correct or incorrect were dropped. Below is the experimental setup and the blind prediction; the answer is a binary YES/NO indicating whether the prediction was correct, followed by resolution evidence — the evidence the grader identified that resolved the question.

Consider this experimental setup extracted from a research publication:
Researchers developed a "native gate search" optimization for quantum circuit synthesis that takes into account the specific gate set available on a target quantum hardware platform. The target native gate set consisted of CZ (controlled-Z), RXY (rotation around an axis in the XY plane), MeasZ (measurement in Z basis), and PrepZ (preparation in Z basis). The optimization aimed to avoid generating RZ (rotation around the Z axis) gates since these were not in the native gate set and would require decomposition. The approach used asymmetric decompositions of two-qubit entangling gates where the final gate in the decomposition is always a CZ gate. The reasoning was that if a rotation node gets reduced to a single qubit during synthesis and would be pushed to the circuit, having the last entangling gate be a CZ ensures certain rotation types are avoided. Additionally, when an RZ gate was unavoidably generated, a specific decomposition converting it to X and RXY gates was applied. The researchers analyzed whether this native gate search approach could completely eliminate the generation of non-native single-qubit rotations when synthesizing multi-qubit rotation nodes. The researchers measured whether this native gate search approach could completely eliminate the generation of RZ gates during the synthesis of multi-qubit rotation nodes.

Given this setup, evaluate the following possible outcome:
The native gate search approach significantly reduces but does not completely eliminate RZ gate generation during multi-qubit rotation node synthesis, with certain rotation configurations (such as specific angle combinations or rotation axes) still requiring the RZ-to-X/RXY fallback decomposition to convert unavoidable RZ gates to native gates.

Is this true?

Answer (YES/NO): YES